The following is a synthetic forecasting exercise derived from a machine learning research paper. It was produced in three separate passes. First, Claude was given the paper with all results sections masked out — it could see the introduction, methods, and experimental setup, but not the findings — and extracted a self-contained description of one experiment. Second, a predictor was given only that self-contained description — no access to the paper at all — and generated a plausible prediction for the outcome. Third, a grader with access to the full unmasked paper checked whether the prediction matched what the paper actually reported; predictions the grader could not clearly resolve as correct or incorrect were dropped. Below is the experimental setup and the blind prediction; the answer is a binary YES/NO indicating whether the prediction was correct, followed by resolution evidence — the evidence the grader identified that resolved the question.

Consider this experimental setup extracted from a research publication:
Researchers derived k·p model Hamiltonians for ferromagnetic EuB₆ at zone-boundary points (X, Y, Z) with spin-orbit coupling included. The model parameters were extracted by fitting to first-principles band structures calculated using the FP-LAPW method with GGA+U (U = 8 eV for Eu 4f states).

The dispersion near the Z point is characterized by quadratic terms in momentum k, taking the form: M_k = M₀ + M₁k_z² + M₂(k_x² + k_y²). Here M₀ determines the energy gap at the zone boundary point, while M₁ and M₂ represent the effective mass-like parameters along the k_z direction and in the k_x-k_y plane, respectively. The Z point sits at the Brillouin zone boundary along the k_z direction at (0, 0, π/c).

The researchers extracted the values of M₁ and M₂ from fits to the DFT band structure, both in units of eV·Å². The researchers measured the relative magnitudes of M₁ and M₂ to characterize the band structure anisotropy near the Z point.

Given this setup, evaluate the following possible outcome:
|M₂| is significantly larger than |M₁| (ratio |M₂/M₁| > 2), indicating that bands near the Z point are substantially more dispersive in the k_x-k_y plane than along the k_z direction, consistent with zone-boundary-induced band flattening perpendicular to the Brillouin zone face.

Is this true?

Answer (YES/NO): YES